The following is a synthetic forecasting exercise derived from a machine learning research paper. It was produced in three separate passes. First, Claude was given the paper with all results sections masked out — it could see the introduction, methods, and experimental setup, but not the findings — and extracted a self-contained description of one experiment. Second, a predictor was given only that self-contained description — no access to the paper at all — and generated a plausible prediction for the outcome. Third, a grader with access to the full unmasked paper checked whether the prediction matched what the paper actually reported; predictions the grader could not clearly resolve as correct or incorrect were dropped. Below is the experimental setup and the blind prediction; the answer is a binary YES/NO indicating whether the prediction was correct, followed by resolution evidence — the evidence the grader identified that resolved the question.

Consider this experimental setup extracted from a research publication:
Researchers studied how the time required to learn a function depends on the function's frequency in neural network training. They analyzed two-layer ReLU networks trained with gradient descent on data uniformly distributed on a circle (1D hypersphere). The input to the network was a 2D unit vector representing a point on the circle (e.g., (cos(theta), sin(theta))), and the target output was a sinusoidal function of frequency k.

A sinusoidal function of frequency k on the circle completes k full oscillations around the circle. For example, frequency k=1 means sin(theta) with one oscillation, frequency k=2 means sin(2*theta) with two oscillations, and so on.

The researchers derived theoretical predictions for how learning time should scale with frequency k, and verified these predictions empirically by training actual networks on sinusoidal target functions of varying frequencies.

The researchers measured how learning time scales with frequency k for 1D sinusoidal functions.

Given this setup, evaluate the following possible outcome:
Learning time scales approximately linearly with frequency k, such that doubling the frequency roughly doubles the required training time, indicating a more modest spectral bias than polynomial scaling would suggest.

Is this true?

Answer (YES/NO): NO